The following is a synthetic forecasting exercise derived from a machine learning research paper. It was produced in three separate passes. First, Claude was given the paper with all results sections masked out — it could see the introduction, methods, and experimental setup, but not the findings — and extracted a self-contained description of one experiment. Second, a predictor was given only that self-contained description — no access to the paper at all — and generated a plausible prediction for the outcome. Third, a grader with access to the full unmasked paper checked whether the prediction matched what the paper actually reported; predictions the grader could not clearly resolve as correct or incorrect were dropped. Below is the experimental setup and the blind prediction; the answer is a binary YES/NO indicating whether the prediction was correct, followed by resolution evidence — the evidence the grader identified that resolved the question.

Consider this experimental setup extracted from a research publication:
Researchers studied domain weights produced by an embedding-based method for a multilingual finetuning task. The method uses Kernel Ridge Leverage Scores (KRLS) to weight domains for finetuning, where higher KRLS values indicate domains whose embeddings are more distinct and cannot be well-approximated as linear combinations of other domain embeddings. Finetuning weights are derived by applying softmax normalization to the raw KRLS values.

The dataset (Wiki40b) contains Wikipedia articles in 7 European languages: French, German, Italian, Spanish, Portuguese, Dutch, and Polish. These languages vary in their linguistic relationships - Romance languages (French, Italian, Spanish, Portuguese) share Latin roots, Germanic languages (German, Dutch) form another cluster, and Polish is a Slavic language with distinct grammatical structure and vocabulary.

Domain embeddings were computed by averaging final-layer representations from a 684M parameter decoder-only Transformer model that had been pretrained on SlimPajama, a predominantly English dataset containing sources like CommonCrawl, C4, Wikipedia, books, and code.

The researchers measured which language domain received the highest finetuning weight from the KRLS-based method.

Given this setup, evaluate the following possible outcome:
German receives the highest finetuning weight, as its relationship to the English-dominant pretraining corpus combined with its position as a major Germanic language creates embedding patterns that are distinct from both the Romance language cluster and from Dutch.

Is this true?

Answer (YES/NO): NO